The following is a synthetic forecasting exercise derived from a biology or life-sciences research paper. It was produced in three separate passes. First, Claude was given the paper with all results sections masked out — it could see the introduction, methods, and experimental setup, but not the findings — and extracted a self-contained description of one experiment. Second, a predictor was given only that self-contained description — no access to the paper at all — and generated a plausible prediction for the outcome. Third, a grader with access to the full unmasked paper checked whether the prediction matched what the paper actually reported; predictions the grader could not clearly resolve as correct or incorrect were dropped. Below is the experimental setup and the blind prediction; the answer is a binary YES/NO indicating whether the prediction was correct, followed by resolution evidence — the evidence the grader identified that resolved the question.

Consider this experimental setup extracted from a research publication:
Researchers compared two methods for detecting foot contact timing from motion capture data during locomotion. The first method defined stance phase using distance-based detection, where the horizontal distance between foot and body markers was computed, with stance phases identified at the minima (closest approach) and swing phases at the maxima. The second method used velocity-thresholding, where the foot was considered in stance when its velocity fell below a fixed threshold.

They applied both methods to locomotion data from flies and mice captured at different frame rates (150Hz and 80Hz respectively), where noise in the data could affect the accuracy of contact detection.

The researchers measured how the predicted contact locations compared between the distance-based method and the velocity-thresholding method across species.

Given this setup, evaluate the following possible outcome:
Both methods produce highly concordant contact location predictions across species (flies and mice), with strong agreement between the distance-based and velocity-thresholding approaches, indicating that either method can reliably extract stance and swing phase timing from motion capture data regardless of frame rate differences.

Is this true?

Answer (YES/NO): NO